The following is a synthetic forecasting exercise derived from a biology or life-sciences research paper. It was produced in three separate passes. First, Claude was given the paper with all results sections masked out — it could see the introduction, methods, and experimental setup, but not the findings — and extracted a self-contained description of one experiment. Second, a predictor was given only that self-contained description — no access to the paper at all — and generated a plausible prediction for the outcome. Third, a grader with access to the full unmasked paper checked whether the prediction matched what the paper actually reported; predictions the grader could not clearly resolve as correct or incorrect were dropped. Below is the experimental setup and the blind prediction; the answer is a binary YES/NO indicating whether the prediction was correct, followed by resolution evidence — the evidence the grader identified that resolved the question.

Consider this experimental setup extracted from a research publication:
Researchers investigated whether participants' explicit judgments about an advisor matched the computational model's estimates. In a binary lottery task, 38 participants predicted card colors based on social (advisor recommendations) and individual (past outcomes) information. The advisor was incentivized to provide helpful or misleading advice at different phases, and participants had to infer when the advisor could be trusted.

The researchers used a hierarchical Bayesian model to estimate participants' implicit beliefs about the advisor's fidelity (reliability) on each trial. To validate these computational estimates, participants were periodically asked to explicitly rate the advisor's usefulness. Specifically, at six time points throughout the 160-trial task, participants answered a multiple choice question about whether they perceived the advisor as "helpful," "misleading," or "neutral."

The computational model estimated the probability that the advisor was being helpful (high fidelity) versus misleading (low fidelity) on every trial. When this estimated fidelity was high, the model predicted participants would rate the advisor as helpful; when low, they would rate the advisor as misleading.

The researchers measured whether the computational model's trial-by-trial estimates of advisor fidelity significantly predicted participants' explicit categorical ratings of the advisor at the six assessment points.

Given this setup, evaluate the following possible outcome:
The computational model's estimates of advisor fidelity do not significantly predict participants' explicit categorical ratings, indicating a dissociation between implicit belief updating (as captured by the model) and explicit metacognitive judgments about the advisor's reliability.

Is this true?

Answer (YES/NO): NO